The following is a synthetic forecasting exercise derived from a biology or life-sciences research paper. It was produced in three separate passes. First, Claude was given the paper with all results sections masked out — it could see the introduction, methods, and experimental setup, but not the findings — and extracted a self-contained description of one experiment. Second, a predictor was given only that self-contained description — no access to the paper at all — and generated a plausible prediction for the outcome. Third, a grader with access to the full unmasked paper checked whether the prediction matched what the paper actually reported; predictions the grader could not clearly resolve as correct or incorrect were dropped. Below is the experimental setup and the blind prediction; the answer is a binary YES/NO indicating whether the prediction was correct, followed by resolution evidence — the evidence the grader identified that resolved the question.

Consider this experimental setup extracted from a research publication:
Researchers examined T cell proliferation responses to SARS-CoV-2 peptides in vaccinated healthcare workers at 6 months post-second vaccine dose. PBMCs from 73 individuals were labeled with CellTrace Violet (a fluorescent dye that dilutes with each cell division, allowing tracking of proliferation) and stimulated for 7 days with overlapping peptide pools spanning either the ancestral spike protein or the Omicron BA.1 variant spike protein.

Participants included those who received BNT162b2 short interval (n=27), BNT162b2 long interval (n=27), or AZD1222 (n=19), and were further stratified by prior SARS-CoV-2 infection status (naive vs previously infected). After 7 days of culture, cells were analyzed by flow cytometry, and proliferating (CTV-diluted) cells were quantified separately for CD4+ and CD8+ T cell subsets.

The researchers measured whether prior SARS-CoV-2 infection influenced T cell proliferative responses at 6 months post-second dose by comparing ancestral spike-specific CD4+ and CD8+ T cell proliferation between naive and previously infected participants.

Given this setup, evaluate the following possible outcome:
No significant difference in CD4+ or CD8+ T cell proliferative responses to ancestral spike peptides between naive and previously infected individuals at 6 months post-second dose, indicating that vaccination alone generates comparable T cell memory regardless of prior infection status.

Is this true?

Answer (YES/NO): NO